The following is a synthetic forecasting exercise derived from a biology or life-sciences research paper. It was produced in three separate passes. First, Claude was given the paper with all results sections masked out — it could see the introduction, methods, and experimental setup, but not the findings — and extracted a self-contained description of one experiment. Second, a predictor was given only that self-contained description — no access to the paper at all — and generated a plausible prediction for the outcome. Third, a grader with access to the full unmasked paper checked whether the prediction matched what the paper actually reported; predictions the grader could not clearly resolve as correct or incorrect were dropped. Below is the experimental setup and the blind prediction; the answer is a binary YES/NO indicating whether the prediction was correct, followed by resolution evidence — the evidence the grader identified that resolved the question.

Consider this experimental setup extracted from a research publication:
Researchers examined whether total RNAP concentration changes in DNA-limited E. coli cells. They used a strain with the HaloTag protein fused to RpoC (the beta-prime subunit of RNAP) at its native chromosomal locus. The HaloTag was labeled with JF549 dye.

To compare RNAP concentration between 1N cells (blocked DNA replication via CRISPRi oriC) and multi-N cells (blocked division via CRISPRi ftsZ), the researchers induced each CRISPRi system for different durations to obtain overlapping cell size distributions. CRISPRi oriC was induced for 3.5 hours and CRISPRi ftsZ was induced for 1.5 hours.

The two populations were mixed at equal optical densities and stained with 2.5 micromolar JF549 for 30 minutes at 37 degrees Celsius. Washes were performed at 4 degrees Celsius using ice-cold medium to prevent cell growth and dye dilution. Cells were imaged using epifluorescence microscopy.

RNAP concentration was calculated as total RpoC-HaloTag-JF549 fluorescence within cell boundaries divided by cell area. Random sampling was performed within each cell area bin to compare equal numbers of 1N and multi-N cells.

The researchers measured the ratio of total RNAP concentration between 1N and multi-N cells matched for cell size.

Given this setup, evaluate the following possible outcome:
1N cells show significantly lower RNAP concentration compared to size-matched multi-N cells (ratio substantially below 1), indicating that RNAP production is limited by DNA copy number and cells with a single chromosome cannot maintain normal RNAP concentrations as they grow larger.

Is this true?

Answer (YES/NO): NO